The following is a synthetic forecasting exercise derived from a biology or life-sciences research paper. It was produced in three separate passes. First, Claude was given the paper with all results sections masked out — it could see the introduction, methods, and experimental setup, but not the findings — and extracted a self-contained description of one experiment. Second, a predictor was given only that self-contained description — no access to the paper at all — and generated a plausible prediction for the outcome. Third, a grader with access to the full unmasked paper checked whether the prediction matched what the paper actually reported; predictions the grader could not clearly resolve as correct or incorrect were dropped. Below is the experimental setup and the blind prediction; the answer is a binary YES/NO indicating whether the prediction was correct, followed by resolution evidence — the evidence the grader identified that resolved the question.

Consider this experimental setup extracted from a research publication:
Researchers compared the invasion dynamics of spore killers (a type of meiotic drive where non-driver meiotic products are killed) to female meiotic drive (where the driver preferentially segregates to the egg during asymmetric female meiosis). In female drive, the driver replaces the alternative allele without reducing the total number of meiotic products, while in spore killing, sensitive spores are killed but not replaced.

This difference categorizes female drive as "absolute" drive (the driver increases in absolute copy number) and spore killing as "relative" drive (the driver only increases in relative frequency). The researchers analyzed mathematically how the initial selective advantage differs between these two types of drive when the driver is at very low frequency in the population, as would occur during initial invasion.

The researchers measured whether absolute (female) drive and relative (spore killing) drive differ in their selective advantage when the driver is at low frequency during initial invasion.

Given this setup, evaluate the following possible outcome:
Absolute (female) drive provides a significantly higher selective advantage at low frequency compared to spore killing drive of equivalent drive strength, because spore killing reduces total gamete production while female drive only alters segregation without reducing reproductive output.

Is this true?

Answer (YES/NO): YES